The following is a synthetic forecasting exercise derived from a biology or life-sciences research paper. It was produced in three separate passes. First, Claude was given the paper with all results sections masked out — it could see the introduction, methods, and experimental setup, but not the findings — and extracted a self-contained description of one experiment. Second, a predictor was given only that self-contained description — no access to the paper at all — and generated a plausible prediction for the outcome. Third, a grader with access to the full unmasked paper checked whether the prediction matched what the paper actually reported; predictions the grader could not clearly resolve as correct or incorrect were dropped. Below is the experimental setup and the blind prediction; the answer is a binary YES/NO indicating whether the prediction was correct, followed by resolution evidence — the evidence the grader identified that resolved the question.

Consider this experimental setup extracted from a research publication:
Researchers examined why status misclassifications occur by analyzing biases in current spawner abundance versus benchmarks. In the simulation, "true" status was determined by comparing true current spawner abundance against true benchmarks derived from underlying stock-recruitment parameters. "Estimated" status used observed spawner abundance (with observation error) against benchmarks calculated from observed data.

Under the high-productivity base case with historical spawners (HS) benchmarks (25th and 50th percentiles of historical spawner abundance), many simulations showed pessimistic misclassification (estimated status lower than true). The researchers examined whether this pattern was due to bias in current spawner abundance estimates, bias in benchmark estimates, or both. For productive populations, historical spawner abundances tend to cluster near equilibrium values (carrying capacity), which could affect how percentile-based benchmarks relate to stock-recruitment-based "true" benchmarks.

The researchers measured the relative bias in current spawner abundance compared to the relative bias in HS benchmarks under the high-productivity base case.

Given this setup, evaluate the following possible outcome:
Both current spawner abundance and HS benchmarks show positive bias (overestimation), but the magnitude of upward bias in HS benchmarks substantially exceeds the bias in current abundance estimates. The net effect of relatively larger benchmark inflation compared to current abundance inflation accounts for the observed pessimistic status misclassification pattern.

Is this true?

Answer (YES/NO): NO